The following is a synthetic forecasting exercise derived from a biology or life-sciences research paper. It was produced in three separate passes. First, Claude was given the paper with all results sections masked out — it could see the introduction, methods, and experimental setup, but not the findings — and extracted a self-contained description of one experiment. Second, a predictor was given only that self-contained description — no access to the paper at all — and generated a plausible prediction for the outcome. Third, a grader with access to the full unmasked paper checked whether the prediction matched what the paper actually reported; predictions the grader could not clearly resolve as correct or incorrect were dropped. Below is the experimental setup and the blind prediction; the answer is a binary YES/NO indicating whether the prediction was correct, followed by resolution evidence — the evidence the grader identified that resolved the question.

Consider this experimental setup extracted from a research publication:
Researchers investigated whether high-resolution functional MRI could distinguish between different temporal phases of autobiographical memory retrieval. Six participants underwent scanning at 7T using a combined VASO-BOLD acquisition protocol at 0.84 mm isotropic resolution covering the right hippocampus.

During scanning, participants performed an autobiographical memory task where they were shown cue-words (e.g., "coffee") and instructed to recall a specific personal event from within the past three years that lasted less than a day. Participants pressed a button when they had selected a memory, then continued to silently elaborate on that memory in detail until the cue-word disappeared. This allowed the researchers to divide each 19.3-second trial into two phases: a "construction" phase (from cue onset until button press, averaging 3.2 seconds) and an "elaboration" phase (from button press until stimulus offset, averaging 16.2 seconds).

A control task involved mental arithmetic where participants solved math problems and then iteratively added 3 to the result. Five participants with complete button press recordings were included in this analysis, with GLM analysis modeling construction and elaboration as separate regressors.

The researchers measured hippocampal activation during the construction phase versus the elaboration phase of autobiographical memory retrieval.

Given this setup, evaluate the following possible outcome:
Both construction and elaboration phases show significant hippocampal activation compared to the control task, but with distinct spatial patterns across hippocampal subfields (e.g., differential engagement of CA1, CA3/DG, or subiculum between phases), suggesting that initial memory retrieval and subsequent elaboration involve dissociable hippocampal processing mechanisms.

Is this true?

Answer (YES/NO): NO